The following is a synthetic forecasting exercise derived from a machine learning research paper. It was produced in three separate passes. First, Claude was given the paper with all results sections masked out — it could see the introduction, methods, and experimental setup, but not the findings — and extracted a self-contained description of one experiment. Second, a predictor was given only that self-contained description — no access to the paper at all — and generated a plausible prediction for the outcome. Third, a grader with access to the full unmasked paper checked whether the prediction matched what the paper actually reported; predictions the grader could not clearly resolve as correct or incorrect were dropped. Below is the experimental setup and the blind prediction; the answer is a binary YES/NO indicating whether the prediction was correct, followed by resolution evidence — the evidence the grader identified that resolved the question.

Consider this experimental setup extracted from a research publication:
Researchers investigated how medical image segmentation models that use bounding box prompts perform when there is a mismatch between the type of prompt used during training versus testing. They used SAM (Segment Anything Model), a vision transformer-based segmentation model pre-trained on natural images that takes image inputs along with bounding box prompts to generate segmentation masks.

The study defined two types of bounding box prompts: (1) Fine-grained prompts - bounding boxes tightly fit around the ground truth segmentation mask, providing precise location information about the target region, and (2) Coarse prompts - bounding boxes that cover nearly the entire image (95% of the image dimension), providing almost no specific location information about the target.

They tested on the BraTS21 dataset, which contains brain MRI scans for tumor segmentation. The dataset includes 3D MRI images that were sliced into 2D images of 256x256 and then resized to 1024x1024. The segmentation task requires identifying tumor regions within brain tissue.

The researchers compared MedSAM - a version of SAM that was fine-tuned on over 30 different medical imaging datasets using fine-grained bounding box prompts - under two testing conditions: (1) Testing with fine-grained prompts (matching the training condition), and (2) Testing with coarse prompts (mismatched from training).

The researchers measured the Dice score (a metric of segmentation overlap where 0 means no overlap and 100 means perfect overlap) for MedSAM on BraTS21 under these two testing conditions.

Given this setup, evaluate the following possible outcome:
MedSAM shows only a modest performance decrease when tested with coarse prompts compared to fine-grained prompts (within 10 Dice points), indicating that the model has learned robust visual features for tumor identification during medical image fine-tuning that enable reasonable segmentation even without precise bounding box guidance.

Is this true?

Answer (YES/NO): NO